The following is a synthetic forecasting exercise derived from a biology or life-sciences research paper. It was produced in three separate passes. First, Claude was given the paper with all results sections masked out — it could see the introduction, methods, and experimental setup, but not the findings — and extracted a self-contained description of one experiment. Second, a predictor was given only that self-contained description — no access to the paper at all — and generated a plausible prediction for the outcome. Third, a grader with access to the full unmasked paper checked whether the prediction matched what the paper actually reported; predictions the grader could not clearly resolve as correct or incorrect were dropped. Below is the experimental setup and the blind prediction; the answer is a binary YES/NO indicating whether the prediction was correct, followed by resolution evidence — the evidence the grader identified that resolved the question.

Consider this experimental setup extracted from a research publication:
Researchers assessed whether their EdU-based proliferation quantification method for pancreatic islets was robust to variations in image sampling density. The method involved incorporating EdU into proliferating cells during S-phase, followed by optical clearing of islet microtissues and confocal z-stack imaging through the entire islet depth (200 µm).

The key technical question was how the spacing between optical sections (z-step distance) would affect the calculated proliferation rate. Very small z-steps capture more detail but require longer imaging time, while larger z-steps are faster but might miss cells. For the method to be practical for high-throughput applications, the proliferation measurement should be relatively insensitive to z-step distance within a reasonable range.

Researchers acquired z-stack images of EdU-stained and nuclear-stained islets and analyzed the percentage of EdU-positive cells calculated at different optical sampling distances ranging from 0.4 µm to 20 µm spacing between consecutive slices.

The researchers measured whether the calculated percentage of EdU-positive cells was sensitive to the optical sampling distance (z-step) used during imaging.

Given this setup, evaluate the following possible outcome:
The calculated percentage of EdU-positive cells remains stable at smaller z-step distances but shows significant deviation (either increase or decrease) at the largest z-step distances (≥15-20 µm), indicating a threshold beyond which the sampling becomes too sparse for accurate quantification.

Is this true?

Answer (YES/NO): NO